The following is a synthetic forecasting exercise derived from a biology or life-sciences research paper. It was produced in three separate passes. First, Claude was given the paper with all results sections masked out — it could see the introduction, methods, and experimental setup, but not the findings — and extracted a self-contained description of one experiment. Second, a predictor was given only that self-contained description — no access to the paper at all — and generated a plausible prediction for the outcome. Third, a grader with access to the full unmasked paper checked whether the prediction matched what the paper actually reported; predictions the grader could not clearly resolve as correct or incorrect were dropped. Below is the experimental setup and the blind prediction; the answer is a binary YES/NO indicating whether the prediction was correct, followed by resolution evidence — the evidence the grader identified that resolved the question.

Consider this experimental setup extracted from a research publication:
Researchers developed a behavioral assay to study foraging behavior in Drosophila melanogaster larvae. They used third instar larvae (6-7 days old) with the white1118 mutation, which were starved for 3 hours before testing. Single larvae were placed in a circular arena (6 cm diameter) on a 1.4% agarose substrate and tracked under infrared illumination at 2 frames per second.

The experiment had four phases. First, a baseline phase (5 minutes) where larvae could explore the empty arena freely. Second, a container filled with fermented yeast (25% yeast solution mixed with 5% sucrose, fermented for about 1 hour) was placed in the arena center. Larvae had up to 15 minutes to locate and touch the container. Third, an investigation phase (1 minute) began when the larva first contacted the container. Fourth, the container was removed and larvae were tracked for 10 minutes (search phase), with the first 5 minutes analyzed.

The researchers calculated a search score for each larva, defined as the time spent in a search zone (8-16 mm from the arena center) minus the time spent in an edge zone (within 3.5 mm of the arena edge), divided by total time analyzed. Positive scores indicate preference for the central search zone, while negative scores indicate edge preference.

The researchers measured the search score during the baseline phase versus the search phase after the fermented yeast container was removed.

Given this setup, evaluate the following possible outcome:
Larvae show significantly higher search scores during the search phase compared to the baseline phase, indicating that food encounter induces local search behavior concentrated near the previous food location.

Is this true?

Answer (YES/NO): YES